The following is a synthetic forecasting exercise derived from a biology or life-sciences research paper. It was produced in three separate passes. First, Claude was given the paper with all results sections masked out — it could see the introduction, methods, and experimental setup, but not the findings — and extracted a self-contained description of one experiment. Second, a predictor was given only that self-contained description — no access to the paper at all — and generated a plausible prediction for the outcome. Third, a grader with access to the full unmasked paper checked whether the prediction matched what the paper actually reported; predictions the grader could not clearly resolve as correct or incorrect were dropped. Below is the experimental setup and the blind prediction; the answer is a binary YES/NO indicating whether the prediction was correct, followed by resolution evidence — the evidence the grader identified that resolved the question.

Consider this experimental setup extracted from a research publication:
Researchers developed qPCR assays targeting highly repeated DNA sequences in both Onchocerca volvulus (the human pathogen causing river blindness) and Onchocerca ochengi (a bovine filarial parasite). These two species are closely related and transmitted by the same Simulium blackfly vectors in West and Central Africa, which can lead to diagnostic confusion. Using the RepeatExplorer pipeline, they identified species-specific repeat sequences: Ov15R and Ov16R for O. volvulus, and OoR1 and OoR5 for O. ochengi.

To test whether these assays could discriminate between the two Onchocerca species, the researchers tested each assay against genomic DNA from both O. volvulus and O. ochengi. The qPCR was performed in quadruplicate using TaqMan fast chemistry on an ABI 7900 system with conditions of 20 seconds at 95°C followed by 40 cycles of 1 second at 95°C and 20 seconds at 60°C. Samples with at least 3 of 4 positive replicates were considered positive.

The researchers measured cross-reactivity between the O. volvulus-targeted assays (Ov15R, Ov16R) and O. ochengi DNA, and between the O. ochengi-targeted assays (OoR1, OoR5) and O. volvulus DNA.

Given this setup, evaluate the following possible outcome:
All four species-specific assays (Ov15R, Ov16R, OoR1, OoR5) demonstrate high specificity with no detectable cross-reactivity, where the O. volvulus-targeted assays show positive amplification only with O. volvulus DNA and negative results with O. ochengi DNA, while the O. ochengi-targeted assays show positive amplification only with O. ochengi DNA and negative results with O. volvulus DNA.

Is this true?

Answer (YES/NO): YES